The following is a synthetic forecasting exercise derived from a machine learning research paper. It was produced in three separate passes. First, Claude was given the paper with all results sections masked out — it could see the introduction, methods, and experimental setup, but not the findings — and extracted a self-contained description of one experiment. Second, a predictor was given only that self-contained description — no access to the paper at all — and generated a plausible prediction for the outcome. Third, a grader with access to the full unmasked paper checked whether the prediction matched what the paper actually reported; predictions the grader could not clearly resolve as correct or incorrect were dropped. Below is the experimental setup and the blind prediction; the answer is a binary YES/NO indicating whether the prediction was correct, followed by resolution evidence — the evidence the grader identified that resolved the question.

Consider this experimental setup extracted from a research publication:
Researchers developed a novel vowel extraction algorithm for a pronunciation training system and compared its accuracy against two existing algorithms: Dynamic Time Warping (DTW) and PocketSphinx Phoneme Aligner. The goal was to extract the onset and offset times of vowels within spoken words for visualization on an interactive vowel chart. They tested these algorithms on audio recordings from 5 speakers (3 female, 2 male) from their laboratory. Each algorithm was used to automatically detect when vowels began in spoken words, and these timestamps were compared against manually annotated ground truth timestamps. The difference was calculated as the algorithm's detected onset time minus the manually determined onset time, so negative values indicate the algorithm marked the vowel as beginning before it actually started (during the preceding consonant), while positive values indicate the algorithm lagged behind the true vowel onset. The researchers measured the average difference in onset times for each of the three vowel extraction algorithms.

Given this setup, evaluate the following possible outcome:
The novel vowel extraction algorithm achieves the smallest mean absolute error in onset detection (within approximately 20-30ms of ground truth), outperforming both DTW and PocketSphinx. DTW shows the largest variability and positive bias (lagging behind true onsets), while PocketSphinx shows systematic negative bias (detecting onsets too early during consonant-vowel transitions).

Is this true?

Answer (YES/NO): NO